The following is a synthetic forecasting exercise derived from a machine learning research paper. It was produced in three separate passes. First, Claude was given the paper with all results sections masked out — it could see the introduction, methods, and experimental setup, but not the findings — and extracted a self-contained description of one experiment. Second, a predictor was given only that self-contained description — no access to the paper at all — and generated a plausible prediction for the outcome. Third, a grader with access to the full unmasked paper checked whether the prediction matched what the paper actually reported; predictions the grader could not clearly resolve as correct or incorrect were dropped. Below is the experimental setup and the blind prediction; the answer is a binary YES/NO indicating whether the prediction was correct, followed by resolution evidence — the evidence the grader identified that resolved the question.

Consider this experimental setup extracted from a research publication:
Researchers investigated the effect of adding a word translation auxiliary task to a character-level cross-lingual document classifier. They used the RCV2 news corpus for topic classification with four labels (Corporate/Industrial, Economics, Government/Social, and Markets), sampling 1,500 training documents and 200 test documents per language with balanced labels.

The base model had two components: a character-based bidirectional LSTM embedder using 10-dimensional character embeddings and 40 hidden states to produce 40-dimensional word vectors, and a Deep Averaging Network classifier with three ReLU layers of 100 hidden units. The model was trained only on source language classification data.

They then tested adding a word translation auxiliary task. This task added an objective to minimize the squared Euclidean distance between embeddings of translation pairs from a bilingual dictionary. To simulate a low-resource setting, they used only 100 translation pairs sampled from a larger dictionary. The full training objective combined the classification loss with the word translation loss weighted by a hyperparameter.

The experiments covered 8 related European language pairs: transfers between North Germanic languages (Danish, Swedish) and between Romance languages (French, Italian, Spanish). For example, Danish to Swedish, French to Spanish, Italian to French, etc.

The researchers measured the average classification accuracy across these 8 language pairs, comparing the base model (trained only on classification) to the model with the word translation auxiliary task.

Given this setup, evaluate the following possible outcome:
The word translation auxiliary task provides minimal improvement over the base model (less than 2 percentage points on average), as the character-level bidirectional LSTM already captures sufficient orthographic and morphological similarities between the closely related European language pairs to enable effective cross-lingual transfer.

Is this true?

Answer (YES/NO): NO